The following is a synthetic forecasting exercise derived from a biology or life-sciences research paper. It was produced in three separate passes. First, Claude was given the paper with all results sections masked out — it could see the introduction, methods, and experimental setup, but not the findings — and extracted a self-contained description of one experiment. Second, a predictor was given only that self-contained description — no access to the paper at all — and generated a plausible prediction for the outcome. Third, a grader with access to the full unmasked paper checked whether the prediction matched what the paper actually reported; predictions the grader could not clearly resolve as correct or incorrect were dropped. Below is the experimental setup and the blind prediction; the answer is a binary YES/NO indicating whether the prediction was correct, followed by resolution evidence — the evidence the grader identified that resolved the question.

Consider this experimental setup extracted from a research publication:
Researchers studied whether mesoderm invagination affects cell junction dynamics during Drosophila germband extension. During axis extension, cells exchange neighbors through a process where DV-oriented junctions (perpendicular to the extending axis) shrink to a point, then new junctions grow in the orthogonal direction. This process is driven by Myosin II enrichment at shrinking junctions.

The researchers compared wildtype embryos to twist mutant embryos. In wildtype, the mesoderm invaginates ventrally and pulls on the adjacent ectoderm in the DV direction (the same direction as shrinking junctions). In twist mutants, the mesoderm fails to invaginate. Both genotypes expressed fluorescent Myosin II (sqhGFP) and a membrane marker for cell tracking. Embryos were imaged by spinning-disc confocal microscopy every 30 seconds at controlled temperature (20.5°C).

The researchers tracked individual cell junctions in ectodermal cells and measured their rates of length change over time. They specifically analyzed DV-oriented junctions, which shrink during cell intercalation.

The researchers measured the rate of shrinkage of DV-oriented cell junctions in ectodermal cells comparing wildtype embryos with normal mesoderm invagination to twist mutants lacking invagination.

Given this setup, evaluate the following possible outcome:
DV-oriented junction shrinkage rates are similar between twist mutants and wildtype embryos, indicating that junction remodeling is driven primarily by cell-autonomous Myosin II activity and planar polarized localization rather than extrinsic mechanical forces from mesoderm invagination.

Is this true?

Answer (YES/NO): YES